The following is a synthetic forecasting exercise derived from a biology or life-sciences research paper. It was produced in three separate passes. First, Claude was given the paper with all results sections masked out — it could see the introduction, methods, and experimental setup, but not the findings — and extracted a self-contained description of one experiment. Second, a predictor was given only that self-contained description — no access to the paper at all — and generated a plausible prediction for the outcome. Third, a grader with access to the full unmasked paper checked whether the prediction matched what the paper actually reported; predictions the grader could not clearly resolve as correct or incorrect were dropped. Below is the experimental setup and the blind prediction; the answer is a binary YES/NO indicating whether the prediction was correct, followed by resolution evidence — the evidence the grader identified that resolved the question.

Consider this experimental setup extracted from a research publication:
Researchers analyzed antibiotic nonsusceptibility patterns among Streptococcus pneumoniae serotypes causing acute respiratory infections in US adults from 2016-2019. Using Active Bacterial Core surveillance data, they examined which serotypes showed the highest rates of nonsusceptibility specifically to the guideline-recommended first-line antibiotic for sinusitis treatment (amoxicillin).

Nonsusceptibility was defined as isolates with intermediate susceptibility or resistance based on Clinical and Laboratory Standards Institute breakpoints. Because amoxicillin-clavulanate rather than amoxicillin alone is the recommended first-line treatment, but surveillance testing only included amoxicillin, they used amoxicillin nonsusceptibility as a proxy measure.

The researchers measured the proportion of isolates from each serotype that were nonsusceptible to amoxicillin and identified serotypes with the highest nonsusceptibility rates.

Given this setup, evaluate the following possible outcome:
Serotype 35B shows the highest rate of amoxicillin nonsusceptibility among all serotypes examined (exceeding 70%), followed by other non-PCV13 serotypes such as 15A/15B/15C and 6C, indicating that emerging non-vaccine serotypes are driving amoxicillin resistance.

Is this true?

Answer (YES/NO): NO